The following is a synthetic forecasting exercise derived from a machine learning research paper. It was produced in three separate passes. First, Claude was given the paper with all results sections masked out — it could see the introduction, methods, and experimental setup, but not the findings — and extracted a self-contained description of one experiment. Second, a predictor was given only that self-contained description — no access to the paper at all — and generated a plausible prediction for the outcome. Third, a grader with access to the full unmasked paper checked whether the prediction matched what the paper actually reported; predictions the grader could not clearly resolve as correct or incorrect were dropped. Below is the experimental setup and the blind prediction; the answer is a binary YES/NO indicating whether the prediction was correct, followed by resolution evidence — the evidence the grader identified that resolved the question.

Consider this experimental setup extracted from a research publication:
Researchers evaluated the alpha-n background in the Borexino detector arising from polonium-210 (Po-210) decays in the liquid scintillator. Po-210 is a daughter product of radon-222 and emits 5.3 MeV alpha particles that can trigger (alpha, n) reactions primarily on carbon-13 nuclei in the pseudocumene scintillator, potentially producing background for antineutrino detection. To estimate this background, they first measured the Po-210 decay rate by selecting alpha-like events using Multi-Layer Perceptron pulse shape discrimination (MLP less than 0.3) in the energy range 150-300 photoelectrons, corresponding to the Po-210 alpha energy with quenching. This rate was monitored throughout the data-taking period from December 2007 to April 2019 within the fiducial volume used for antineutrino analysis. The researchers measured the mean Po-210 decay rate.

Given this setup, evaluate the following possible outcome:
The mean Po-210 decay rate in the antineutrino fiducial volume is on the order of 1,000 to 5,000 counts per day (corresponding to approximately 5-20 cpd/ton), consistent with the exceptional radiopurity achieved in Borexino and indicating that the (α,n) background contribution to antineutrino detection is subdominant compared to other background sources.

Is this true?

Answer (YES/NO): YES